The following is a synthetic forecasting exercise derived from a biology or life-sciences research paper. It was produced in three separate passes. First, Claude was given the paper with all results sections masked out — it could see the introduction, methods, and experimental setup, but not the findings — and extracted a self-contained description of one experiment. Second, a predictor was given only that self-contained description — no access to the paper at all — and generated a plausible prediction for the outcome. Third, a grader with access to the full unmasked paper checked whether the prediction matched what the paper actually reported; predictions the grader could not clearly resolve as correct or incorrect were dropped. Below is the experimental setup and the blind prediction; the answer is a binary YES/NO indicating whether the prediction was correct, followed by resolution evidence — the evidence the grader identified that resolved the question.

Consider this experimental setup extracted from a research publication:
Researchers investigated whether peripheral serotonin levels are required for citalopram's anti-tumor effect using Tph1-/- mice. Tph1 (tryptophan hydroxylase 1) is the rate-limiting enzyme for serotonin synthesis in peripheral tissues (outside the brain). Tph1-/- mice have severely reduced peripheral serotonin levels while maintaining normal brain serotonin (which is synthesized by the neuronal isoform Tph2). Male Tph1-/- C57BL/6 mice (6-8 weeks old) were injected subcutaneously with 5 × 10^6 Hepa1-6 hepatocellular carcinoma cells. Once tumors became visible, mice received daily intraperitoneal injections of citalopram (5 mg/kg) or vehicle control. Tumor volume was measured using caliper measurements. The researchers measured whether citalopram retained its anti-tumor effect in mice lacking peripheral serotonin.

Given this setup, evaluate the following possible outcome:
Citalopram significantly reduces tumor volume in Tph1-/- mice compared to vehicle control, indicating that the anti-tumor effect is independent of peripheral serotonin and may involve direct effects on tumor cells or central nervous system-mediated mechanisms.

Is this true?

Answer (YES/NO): NO